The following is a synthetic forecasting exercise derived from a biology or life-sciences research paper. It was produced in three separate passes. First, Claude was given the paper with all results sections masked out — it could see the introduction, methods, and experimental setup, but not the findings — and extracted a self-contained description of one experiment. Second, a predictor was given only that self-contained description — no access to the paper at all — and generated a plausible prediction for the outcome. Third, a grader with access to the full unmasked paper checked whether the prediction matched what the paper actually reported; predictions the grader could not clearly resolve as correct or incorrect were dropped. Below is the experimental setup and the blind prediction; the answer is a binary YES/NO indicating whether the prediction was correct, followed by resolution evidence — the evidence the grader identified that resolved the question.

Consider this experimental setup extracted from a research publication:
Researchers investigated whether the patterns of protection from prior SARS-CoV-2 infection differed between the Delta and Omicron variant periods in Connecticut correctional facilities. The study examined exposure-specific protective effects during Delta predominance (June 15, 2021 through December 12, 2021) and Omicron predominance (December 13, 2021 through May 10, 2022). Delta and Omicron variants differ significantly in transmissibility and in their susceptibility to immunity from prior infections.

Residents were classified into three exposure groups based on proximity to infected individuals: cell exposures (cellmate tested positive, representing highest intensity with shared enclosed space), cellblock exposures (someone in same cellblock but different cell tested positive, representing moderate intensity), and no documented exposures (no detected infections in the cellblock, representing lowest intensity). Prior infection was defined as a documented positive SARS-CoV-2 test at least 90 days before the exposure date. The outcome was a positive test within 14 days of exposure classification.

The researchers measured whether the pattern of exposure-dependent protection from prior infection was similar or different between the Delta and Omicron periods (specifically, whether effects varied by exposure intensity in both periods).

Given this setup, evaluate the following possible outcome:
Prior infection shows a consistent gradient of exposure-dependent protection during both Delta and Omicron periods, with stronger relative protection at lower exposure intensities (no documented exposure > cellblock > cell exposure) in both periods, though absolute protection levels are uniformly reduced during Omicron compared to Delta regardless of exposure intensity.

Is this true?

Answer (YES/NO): YES